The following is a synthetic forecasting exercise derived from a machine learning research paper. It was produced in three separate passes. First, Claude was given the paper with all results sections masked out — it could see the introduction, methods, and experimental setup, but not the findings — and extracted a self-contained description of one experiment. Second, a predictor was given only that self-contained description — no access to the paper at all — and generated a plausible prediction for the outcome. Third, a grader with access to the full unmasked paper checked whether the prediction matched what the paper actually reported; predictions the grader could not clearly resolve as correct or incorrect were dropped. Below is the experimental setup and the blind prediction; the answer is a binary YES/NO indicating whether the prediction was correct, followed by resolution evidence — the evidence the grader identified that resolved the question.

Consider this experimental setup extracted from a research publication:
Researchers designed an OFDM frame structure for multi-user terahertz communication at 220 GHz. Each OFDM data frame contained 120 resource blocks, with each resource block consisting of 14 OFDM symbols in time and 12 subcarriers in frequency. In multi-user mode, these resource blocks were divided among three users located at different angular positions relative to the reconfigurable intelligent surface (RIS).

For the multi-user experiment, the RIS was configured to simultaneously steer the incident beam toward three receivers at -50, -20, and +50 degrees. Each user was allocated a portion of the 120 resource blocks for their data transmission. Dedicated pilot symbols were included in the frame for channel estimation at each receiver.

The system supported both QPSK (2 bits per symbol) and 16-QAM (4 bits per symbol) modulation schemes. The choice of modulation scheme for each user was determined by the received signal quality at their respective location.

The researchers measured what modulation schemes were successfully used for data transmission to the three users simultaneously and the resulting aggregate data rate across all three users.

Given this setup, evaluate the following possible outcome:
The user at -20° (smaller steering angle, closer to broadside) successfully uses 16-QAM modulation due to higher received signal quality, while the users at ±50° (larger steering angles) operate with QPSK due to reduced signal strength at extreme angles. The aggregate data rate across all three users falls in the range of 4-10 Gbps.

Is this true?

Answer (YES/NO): NO